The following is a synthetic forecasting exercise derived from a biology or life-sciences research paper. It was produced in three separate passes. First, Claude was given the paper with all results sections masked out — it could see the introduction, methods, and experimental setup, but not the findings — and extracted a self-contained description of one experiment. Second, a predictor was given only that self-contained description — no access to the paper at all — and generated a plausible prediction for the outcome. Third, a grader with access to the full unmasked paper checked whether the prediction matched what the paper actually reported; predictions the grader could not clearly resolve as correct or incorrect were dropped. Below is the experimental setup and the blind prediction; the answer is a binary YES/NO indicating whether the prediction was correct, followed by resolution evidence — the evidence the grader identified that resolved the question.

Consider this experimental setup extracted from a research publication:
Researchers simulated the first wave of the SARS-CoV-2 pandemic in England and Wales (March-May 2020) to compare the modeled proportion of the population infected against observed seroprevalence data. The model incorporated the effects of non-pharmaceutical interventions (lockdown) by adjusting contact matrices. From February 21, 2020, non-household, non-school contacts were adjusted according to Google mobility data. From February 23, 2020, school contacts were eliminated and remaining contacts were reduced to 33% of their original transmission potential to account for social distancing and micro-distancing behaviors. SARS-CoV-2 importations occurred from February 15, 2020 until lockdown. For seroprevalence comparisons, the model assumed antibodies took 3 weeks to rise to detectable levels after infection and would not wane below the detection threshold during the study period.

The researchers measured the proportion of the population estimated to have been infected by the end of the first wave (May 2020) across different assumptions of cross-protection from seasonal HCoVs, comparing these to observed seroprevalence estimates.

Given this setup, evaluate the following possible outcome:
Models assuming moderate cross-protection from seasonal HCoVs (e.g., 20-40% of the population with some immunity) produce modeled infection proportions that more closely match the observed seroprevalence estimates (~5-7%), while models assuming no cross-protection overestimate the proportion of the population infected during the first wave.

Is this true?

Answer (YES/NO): NO